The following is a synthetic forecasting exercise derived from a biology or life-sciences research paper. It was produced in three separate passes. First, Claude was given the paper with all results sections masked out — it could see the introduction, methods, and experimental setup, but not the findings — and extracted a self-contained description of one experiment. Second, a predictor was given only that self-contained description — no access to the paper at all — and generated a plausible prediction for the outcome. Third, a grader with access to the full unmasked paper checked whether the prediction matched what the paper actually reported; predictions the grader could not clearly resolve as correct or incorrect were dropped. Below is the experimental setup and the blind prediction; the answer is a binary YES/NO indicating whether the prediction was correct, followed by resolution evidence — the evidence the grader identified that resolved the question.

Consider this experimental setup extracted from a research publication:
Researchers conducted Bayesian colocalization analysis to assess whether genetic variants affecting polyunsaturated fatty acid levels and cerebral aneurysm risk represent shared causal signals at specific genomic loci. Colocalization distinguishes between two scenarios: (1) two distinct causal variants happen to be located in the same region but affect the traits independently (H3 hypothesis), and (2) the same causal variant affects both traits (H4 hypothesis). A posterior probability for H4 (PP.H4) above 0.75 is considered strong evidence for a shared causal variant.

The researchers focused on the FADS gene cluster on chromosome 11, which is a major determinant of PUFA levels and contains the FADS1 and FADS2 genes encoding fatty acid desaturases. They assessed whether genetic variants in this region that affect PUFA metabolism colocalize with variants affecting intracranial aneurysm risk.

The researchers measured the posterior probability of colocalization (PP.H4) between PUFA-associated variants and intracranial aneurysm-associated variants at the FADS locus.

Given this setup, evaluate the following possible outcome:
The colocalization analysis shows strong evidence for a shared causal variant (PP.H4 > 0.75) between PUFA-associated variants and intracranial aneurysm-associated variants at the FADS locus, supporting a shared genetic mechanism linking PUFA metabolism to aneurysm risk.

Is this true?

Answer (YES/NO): YES